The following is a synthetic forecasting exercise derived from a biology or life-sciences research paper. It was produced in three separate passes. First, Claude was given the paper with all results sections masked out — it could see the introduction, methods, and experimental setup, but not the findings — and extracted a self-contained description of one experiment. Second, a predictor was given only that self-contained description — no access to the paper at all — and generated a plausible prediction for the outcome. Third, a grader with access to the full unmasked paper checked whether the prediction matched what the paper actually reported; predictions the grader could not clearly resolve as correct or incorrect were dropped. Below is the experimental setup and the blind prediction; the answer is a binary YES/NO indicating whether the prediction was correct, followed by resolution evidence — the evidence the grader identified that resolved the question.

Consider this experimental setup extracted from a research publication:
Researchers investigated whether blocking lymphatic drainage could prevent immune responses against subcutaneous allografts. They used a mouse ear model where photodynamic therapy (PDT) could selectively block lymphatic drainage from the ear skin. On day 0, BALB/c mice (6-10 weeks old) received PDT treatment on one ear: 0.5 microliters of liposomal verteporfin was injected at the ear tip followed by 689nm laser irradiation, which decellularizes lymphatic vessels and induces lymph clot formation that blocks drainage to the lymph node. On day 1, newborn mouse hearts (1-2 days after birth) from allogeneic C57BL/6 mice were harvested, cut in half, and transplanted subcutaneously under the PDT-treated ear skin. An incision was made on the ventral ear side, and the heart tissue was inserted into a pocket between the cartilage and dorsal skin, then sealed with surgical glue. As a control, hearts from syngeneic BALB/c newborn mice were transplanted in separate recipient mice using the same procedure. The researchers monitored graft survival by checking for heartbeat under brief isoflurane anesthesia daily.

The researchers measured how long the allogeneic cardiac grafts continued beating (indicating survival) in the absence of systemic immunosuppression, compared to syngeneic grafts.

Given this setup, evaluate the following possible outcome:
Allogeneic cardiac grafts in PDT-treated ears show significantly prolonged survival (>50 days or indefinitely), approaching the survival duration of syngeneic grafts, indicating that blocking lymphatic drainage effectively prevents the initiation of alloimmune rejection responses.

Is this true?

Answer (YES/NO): NO